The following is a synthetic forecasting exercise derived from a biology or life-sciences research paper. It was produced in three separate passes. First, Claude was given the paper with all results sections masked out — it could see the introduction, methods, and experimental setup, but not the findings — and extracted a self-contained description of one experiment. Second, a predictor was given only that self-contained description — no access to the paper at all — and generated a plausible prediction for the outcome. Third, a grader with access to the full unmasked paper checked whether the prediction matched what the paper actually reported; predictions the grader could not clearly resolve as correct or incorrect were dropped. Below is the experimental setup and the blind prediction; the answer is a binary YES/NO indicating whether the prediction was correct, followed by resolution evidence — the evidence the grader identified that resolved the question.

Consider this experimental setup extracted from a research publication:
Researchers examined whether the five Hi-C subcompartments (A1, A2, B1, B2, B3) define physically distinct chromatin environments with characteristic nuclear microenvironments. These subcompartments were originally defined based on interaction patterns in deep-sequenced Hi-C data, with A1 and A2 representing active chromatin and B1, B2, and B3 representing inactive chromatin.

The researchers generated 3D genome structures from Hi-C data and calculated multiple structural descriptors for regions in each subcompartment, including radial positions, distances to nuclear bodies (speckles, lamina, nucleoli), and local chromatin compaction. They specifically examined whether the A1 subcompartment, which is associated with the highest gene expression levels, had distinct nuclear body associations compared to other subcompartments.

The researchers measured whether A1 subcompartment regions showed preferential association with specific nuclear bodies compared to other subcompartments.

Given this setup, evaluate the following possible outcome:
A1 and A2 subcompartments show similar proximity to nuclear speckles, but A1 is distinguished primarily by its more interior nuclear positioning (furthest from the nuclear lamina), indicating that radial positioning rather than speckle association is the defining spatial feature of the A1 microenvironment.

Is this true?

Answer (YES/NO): NO